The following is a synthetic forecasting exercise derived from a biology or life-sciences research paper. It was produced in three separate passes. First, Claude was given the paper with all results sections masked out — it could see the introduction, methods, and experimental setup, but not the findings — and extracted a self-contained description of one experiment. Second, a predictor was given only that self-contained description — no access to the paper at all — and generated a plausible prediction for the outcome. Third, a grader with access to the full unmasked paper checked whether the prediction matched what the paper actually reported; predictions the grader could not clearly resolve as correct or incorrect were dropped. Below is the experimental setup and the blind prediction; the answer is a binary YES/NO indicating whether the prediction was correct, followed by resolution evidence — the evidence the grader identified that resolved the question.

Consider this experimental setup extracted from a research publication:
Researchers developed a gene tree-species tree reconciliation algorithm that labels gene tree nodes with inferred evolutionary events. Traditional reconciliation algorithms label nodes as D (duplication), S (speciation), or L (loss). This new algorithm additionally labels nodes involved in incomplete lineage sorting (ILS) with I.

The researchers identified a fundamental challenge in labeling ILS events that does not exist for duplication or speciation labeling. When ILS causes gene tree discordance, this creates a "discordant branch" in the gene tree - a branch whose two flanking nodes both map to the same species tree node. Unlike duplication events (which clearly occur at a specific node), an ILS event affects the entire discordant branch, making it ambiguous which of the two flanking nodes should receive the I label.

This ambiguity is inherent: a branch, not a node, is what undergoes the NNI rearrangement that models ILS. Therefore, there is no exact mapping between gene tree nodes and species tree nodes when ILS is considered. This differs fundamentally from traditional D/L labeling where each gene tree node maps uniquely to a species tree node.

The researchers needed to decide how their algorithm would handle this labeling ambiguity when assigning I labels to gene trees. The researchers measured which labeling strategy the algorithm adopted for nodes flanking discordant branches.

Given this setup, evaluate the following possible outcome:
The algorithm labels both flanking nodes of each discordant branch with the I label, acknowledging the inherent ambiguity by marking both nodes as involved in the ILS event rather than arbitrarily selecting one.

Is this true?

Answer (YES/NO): NO